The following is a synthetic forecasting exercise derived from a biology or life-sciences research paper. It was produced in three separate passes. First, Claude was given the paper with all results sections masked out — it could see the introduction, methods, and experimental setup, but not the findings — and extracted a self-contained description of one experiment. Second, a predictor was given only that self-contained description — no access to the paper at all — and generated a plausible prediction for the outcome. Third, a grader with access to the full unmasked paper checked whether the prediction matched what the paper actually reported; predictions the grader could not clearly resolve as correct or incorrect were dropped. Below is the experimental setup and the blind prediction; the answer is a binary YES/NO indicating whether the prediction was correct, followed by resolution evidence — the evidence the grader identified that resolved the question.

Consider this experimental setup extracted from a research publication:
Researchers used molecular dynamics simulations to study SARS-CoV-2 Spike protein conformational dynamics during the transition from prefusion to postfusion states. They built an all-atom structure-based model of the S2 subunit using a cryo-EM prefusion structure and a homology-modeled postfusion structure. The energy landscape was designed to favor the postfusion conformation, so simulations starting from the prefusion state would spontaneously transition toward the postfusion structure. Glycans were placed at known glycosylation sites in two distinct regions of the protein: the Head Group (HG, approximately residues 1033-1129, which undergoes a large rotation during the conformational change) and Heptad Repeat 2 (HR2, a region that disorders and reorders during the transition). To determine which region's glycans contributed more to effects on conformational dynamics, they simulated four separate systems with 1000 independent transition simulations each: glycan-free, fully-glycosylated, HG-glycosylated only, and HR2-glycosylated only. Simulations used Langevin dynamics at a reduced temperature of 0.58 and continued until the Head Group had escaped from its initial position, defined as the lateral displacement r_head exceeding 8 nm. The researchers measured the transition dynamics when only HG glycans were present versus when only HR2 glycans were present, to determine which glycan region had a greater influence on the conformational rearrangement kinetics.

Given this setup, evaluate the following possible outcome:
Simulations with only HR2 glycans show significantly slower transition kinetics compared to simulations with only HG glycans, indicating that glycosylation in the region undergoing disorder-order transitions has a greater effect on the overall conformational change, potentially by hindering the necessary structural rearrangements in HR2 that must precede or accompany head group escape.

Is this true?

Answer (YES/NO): NO